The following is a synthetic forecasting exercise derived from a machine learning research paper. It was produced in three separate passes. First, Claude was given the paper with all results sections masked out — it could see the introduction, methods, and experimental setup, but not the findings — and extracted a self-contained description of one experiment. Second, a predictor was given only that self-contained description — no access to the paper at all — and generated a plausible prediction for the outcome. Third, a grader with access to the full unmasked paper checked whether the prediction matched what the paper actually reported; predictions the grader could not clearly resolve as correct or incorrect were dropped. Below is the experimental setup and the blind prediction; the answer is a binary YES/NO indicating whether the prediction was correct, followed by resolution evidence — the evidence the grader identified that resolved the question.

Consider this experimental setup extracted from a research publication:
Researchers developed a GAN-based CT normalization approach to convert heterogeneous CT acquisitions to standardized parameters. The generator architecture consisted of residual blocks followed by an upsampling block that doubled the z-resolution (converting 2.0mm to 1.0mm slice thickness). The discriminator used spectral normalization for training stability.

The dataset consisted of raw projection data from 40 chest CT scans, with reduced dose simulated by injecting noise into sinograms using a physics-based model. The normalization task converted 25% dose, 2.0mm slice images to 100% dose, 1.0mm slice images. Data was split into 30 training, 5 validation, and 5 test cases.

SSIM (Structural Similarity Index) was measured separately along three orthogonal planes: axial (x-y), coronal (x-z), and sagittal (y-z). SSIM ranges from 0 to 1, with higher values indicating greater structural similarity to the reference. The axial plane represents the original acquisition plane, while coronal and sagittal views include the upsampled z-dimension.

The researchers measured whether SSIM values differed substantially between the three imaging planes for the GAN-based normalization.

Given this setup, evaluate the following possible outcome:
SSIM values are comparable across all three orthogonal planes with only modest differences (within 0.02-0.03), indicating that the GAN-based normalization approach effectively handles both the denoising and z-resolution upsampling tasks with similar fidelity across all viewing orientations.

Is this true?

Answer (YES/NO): YES